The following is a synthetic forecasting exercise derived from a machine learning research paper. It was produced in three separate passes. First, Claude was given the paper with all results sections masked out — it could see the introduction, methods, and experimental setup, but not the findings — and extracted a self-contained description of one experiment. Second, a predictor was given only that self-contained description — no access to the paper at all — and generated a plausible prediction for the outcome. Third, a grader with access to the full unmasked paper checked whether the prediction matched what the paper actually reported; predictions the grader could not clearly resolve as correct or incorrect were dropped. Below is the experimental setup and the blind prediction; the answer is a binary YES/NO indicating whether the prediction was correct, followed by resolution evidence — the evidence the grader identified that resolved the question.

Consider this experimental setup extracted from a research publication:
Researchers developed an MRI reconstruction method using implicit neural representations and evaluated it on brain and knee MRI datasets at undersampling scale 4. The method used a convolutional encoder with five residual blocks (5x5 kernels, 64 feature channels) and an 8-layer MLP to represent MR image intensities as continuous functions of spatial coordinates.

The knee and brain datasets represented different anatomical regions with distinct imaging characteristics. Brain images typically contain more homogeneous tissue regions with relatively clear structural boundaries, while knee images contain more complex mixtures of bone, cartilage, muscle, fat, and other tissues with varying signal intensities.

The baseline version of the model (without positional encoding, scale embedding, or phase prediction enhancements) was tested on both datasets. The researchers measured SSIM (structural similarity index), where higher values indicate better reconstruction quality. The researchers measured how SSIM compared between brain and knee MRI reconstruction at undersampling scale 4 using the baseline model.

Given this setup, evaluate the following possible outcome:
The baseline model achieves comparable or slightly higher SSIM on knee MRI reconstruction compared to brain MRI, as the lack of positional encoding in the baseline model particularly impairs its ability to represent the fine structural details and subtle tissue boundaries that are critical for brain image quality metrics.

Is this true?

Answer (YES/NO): NO